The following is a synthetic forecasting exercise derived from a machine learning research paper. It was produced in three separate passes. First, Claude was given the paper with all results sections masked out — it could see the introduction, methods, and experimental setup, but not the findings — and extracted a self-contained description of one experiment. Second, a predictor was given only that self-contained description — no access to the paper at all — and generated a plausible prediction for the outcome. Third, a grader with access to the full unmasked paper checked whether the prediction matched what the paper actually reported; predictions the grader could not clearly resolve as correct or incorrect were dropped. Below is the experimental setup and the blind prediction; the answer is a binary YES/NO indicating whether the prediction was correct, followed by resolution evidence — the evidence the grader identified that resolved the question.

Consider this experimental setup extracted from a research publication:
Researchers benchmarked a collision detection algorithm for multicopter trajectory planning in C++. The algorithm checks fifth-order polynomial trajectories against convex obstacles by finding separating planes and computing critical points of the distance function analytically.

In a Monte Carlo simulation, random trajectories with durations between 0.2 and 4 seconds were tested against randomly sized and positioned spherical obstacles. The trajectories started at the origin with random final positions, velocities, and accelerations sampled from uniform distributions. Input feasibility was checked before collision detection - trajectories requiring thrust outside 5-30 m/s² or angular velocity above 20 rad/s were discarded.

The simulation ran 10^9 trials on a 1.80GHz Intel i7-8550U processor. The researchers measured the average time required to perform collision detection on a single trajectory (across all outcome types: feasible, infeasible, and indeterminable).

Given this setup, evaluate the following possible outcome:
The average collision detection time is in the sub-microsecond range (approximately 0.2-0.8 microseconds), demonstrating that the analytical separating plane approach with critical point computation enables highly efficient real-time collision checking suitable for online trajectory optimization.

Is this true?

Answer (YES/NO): NO